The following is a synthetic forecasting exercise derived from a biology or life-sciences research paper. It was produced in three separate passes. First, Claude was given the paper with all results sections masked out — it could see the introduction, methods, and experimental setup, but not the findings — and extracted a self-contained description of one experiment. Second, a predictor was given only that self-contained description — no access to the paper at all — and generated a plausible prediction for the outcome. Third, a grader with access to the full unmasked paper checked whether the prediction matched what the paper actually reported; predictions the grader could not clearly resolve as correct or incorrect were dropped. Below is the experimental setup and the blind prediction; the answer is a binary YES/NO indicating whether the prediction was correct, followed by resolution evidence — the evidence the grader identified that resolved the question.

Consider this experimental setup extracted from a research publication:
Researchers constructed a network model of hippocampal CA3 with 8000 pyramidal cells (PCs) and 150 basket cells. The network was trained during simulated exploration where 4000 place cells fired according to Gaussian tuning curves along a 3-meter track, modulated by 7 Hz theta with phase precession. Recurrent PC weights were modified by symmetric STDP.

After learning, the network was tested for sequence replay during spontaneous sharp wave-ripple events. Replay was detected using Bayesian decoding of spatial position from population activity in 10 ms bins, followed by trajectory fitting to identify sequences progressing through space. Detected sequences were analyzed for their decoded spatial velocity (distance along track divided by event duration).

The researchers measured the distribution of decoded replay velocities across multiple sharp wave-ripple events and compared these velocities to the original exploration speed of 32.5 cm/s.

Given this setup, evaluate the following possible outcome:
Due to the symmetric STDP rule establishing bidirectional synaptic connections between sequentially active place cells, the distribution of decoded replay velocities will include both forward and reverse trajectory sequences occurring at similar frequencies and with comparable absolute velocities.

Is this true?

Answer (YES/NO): YES